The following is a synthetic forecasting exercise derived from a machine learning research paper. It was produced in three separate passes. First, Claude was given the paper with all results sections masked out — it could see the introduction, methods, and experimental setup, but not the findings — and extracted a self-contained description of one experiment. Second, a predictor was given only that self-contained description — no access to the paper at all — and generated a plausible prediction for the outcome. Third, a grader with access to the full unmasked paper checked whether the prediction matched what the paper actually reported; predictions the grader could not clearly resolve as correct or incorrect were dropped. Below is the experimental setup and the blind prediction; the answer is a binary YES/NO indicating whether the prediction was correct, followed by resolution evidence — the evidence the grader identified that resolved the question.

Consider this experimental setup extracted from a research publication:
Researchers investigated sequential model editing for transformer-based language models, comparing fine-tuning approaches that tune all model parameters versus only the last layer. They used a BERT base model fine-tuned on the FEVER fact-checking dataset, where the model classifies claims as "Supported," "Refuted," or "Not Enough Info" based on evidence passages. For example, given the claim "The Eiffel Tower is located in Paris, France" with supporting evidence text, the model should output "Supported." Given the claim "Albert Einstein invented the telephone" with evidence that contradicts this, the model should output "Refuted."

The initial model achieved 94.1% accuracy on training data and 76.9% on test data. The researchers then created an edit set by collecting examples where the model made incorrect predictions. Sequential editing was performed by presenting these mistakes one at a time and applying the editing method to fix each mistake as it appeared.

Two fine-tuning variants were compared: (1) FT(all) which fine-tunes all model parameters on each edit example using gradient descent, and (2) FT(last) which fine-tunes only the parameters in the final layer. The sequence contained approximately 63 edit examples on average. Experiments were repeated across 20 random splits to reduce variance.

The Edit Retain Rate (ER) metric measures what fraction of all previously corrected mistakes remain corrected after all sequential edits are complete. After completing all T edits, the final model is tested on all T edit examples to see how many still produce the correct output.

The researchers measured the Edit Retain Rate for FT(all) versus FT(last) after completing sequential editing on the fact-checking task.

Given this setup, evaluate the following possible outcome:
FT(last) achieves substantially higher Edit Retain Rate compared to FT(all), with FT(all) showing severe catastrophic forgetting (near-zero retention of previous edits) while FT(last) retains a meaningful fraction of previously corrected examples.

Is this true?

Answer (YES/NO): NO